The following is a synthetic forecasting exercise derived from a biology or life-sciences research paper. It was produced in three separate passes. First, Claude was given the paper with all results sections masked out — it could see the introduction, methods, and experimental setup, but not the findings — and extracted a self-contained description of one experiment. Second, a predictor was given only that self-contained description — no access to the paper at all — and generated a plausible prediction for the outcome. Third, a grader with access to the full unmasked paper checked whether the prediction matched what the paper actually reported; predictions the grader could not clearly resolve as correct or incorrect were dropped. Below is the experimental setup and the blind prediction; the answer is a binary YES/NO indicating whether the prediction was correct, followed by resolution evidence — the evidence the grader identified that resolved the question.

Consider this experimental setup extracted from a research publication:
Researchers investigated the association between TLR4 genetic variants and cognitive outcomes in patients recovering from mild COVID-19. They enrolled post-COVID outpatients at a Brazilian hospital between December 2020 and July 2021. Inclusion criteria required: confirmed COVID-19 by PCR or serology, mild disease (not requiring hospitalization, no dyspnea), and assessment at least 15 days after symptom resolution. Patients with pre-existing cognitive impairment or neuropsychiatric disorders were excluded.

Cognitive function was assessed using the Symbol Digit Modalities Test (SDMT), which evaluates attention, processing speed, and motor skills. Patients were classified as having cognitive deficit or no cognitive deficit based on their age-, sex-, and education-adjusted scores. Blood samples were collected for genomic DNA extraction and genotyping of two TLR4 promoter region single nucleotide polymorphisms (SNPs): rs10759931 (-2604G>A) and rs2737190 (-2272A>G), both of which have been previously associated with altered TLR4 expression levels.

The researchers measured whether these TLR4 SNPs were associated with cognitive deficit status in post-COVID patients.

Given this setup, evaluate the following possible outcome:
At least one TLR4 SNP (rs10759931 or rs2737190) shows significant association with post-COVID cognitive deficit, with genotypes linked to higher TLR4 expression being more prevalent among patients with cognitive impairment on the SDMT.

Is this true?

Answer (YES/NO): YES